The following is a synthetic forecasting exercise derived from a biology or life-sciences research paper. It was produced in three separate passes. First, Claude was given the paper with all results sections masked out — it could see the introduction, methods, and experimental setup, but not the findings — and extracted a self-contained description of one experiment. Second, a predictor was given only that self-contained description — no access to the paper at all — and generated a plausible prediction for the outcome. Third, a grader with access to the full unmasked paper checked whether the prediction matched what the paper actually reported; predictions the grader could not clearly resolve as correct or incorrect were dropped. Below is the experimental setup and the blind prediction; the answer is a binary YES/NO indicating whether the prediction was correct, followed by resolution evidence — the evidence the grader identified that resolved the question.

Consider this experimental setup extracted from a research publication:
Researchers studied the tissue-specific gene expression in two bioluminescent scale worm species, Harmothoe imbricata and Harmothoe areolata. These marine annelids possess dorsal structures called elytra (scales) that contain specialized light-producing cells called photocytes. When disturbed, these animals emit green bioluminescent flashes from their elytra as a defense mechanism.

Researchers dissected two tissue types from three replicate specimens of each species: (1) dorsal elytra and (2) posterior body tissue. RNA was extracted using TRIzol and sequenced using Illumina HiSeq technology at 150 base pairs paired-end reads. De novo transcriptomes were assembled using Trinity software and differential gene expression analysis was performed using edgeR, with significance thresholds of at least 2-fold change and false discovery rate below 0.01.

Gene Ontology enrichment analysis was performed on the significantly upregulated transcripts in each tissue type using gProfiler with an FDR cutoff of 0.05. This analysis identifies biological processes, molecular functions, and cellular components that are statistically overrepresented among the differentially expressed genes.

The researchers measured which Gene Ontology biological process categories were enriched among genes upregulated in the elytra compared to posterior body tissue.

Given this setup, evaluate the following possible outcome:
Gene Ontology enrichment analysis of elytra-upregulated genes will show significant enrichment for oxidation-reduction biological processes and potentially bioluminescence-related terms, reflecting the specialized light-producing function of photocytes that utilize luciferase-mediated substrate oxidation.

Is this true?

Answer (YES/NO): YES